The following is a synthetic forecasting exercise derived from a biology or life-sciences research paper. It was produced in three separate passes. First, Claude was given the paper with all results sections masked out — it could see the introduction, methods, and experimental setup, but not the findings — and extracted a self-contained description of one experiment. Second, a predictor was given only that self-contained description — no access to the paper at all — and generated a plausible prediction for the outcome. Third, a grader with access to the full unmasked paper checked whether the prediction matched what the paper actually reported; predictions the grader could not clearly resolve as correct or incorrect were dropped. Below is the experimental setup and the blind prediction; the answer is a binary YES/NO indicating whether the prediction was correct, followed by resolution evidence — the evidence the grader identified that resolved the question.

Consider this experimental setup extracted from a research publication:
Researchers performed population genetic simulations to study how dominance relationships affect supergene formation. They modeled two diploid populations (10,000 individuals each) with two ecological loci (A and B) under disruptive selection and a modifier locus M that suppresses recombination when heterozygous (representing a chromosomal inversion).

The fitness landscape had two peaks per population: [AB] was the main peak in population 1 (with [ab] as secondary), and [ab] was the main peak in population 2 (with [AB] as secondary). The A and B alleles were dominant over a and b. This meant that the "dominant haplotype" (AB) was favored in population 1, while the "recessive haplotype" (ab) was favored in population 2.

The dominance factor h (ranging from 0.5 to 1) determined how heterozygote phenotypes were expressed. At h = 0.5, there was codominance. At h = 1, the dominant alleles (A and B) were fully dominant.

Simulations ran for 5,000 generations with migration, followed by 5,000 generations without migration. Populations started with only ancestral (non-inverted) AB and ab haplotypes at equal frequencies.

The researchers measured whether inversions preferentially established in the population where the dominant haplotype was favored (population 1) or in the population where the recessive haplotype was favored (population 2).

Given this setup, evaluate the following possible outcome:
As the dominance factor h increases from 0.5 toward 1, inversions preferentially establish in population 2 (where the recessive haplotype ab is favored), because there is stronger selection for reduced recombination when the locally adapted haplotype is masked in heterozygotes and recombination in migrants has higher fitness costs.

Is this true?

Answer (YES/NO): NO